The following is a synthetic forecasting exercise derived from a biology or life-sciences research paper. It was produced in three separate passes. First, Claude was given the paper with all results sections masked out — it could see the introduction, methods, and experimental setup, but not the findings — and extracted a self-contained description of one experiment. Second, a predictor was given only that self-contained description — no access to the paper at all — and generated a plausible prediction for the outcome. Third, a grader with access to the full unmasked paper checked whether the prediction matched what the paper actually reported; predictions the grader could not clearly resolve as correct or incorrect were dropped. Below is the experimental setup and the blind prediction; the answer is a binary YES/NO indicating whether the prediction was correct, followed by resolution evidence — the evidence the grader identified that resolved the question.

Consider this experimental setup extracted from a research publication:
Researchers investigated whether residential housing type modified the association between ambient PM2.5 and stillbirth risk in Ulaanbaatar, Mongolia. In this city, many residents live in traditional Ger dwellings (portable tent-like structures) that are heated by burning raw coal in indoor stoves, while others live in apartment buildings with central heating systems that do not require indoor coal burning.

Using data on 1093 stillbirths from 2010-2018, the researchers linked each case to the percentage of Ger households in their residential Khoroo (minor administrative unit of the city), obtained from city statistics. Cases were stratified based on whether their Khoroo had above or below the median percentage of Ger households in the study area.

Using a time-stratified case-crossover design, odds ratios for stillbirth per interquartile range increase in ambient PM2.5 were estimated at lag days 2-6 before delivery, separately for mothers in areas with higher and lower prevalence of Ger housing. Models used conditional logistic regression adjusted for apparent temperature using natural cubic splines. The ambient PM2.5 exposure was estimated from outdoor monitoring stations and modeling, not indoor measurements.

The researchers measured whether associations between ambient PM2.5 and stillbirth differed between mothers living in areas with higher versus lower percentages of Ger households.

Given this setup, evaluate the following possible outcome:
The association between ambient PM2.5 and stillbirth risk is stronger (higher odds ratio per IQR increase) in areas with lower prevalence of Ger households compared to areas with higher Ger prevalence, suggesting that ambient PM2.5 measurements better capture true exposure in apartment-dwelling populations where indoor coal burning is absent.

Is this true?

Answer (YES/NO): NO